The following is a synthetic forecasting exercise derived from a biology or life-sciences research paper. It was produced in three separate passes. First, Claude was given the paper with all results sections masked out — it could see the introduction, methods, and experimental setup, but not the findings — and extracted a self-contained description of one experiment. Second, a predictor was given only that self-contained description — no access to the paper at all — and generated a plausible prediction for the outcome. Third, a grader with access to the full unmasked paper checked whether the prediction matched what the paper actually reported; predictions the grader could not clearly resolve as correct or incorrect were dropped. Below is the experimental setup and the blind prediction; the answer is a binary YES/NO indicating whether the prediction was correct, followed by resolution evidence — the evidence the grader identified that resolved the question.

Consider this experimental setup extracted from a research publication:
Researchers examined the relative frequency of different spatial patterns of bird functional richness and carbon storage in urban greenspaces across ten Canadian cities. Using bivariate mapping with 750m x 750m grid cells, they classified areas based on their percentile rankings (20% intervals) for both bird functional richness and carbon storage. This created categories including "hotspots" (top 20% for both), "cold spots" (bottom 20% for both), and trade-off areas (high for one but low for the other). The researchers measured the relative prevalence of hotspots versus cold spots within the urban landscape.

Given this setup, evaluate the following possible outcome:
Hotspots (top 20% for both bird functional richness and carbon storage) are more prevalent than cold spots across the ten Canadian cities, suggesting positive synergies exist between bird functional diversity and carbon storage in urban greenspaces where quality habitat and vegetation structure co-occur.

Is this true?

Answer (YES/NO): NO